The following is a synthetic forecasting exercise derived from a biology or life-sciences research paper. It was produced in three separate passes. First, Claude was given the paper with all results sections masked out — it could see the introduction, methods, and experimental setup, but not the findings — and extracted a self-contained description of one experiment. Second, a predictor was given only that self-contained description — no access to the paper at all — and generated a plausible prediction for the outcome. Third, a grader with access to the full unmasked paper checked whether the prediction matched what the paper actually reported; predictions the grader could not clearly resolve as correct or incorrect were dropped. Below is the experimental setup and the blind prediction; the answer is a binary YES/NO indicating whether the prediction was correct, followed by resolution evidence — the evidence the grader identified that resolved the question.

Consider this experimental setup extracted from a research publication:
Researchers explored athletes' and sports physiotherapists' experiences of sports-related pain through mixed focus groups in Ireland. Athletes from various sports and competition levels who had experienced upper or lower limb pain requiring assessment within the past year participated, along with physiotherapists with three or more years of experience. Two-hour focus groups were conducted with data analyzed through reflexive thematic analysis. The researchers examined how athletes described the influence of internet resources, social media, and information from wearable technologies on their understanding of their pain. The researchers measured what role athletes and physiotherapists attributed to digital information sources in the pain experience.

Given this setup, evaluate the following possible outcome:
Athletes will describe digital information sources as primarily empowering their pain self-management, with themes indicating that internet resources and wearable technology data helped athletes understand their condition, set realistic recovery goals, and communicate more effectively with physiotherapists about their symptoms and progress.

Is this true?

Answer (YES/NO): NO